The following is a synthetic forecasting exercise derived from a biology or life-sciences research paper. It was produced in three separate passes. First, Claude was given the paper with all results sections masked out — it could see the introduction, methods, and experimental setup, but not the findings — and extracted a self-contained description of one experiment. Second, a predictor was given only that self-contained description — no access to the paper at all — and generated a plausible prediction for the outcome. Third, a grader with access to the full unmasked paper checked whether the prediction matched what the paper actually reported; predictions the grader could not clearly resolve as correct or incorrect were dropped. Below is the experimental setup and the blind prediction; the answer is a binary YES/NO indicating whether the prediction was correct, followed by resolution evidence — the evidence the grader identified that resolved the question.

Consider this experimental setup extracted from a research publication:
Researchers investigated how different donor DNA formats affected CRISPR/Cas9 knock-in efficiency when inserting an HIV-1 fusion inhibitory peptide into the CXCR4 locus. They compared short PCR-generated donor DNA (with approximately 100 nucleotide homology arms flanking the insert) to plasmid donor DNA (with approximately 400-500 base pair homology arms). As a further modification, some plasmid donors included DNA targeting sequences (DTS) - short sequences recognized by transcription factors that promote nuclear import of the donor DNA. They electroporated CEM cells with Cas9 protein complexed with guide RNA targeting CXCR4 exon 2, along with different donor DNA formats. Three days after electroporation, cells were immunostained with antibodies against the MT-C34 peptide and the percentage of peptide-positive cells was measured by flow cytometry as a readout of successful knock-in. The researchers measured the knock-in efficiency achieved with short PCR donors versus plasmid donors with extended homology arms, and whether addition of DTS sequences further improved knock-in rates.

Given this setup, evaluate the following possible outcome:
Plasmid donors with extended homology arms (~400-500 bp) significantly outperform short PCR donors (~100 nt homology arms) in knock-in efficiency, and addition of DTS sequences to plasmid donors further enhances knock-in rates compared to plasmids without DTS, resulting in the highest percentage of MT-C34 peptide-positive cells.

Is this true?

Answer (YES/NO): YES